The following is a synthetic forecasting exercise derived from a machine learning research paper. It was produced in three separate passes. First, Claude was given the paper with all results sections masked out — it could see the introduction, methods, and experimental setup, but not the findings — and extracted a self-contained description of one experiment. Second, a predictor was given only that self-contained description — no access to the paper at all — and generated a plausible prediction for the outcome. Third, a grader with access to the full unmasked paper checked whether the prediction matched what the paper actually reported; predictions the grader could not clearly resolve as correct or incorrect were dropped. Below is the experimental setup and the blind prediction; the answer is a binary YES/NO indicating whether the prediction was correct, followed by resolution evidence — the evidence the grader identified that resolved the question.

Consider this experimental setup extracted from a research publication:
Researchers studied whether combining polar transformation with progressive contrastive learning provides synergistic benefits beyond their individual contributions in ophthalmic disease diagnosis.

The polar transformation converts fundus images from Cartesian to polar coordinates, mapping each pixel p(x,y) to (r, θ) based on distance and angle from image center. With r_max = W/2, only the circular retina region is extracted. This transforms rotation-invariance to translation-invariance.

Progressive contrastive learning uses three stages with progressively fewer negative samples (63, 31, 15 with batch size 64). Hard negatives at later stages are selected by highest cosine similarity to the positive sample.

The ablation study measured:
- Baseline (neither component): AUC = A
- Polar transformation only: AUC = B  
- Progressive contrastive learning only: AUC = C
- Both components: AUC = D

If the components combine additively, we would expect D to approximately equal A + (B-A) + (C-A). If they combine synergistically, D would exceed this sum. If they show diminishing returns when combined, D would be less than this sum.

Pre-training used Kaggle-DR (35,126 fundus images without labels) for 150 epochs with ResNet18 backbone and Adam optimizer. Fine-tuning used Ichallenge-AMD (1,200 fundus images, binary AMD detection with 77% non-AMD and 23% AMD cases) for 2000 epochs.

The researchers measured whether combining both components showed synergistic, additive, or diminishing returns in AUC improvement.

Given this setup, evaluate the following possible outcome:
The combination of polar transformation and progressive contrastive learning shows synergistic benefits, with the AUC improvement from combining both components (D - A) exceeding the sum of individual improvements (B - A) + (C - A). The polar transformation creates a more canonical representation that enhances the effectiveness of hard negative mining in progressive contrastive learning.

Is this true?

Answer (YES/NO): NO